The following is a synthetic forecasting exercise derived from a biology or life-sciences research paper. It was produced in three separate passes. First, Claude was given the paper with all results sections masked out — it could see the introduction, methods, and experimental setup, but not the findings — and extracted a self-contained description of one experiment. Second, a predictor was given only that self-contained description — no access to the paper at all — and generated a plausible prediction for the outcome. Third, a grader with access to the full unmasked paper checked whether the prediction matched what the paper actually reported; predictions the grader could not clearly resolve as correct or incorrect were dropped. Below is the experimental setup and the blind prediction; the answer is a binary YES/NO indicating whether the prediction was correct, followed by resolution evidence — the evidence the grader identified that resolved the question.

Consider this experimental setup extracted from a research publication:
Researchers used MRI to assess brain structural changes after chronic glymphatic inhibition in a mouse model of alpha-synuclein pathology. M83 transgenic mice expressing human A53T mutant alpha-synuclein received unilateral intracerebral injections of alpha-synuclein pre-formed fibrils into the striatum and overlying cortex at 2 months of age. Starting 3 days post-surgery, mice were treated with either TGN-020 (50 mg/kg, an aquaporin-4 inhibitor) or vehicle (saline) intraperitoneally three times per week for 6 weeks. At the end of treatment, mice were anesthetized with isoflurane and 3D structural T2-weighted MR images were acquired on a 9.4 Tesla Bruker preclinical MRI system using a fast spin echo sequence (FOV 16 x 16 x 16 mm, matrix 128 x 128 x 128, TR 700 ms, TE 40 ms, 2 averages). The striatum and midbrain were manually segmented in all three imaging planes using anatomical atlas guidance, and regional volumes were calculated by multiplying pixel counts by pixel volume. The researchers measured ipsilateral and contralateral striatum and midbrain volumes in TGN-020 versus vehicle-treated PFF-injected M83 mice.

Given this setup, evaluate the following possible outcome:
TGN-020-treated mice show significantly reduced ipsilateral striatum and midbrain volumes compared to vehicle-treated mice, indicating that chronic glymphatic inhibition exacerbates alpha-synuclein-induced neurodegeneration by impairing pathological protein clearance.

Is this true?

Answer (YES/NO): NO